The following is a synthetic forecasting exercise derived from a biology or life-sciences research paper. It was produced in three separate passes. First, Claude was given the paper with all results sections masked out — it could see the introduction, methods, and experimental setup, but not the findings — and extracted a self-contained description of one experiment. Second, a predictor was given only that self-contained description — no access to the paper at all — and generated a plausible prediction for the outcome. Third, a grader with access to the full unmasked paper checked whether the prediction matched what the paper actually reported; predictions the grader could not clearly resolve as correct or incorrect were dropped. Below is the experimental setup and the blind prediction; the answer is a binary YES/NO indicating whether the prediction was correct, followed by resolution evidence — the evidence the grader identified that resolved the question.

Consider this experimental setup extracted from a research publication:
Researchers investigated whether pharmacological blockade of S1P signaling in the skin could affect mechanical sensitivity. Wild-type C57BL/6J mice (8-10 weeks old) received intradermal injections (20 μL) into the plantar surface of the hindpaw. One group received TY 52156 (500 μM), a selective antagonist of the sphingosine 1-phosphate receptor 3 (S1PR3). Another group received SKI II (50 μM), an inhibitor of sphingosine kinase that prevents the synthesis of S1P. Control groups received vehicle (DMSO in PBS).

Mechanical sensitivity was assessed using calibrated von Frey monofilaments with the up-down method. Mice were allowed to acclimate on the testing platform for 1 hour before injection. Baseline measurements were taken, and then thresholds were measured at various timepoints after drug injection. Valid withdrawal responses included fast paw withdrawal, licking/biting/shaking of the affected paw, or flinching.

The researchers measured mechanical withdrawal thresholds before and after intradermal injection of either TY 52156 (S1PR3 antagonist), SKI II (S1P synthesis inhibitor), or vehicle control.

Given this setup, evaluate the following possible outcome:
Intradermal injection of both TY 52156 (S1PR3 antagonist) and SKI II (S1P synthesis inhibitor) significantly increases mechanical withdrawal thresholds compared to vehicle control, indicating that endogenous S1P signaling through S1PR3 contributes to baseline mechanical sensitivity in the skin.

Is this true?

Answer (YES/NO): YES